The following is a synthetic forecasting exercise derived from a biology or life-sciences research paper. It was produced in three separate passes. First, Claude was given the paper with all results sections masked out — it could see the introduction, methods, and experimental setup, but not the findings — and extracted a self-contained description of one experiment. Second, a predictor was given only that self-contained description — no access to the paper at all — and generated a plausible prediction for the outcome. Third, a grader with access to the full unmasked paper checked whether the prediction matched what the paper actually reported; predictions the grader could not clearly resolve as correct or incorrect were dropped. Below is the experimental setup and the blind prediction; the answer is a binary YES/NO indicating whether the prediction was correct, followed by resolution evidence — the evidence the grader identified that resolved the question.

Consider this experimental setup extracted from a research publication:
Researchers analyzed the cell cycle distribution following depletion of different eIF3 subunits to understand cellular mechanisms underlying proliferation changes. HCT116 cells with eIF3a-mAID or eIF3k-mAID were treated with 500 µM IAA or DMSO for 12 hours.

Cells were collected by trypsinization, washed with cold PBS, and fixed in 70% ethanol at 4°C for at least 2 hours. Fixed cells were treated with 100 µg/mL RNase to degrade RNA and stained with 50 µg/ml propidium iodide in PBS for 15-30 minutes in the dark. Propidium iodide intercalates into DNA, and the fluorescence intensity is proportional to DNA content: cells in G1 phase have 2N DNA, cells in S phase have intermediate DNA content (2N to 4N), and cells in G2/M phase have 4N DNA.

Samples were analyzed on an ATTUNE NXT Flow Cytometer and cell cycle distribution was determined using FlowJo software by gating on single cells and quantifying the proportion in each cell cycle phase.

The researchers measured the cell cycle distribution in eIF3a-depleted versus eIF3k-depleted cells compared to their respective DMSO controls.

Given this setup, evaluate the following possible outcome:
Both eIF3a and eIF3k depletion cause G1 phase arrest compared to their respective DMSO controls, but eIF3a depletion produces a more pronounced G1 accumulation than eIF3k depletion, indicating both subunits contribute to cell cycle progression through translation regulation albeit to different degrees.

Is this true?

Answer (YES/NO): NO